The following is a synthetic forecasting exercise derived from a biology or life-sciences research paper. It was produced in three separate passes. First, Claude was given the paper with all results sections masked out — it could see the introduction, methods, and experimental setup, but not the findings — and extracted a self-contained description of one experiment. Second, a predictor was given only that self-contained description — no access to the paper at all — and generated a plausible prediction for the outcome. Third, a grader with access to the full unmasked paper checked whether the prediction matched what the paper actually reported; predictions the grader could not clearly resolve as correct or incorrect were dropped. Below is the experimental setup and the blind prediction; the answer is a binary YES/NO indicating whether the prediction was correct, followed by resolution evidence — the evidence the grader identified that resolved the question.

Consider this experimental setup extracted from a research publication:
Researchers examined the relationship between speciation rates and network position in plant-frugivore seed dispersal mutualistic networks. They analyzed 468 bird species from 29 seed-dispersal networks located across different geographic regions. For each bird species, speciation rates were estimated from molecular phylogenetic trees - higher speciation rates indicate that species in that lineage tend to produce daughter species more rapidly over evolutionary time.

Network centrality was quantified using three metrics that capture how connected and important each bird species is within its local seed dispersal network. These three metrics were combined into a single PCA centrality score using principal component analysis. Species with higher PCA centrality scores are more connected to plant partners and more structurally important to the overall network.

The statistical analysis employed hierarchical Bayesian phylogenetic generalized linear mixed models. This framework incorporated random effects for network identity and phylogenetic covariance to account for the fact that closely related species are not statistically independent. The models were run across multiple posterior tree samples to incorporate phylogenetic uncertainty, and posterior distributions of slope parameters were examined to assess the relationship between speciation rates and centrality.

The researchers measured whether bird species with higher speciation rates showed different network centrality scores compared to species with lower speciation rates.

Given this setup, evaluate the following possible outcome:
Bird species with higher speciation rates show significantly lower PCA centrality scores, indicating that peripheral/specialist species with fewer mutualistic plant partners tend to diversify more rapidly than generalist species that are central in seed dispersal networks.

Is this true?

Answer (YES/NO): NO